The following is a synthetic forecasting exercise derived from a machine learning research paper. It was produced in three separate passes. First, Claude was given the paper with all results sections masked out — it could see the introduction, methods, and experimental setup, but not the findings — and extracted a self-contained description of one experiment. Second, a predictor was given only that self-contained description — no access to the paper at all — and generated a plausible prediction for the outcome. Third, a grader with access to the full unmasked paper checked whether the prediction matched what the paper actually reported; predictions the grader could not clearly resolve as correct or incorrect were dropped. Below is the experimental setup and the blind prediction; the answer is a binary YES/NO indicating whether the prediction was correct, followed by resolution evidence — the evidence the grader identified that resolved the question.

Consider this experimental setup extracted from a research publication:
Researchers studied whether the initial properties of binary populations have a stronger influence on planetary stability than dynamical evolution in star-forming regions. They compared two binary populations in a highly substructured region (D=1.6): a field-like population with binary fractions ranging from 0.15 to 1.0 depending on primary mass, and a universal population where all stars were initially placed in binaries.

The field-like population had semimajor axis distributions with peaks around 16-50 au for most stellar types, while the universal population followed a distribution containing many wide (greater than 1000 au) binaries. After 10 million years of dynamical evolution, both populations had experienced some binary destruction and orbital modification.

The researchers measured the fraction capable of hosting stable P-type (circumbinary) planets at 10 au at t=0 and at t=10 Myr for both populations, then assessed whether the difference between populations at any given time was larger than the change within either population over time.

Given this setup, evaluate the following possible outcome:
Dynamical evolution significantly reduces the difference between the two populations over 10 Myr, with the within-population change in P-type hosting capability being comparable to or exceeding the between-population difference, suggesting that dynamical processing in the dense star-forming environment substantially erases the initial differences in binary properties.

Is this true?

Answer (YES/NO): NO